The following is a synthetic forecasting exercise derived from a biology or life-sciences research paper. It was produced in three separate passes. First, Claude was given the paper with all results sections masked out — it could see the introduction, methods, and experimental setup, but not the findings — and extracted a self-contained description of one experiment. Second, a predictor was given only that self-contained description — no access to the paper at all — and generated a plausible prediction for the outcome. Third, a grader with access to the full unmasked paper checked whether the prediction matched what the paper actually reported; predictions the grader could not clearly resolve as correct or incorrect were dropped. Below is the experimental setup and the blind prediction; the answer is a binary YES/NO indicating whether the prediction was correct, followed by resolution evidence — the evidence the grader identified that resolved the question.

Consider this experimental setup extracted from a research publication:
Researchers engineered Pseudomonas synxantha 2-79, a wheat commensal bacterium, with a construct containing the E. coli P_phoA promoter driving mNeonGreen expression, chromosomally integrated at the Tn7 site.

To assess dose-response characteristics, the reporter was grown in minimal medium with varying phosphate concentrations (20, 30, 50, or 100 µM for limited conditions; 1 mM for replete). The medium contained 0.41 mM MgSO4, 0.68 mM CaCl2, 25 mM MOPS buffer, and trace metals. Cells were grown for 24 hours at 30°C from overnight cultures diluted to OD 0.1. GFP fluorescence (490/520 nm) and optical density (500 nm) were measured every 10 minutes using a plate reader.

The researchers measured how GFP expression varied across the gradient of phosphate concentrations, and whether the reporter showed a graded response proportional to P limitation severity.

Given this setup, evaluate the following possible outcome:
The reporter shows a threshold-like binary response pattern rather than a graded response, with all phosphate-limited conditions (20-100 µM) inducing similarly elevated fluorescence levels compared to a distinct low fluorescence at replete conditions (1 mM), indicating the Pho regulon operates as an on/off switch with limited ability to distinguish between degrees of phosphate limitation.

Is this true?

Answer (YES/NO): YES